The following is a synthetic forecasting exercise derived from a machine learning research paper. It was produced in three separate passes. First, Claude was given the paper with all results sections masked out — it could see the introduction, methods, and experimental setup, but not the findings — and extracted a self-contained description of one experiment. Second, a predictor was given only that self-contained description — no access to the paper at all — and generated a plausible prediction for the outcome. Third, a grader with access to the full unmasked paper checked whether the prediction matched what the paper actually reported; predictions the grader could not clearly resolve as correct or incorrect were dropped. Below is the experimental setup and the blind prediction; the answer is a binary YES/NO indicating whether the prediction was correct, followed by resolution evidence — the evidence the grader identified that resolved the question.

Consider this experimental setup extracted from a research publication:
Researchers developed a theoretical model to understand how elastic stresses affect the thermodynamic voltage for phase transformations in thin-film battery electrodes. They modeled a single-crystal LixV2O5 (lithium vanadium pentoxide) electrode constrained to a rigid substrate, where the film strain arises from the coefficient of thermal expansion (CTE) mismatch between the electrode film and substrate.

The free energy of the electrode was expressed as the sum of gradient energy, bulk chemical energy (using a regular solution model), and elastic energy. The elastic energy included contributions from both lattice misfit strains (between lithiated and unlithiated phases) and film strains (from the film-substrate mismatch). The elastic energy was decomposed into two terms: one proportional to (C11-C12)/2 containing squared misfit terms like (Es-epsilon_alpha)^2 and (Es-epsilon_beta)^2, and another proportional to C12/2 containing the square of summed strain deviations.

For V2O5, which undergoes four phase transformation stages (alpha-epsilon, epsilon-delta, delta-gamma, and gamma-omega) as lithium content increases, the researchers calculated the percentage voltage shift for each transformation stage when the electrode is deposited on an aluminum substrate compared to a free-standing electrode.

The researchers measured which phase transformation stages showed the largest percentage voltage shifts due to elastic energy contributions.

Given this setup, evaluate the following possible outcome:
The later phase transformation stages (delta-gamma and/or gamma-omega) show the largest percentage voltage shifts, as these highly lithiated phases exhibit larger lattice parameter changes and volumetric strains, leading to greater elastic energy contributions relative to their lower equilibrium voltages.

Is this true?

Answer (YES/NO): YES